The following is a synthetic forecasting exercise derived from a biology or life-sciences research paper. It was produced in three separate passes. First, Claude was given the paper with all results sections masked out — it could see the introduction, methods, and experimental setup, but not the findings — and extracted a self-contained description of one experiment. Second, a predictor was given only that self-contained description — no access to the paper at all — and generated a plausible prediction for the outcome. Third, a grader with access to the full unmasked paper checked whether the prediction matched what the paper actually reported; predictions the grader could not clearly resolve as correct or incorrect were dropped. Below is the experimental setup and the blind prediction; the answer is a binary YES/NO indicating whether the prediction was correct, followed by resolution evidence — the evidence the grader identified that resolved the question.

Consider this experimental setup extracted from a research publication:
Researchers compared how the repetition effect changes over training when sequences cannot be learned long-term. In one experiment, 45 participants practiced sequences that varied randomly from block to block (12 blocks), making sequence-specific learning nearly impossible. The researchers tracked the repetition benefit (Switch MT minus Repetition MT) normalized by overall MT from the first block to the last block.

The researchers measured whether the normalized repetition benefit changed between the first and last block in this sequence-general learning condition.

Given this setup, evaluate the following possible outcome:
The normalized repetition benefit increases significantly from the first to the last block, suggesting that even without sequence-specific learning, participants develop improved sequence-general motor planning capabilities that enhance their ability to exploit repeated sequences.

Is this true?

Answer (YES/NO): NO